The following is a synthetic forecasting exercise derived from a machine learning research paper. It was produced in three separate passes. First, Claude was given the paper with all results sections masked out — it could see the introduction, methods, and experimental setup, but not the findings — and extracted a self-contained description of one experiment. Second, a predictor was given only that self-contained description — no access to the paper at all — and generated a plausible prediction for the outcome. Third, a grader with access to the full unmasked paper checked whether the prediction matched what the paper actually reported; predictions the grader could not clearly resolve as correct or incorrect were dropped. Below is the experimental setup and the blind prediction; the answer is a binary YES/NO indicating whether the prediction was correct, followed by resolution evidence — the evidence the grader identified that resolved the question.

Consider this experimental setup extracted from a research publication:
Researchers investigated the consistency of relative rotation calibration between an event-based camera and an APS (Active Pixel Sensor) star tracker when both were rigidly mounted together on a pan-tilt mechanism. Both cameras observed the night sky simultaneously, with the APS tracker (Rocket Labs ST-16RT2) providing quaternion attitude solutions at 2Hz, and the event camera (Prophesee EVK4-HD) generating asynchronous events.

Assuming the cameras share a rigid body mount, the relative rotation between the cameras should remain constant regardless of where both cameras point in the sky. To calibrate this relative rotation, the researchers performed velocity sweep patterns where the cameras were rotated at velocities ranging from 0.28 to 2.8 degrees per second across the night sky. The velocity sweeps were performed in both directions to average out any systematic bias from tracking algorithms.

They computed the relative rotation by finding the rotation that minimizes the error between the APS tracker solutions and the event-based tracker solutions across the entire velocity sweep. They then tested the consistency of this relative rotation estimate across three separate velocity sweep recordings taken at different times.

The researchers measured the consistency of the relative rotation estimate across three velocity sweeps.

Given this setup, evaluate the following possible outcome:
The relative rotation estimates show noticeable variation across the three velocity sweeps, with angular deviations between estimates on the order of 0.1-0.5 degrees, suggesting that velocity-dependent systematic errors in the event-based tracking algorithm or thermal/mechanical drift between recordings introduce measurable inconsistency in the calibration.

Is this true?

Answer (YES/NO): NO